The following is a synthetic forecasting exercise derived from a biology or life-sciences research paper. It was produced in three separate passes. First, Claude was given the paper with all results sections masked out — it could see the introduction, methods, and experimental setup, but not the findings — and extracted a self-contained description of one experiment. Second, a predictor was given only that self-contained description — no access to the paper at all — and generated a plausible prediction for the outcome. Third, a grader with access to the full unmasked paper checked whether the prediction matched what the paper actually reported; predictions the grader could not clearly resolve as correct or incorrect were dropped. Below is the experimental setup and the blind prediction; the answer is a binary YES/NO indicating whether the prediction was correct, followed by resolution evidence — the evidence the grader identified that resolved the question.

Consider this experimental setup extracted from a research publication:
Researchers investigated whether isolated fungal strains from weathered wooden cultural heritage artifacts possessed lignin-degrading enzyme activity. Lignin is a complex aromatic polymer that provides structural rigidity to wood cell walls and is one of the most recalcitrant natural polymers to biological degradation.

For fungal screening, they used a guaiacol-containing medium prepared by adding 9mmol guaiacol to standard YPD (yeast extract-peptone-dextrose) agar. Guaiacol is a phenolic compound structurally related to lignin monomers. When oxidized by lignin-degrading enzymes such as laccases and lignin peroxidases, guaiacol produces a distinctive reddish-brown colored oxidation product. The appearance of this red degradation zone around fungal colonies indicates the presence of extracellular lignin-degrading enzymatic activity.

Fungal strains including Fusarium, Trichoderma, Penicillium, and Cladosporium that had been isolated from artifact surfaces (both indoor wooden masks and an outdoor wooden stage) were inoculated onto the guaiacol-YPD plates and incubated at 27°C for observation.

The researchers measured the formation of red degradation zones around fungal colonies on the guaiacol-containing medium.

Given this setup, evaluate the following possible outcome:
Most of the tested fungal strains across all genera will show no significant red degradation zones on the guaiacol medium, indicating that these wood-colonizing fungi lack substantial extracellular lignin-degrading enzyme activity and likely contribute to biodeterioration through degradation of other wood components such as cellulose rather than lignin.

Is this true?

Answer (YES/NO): YES